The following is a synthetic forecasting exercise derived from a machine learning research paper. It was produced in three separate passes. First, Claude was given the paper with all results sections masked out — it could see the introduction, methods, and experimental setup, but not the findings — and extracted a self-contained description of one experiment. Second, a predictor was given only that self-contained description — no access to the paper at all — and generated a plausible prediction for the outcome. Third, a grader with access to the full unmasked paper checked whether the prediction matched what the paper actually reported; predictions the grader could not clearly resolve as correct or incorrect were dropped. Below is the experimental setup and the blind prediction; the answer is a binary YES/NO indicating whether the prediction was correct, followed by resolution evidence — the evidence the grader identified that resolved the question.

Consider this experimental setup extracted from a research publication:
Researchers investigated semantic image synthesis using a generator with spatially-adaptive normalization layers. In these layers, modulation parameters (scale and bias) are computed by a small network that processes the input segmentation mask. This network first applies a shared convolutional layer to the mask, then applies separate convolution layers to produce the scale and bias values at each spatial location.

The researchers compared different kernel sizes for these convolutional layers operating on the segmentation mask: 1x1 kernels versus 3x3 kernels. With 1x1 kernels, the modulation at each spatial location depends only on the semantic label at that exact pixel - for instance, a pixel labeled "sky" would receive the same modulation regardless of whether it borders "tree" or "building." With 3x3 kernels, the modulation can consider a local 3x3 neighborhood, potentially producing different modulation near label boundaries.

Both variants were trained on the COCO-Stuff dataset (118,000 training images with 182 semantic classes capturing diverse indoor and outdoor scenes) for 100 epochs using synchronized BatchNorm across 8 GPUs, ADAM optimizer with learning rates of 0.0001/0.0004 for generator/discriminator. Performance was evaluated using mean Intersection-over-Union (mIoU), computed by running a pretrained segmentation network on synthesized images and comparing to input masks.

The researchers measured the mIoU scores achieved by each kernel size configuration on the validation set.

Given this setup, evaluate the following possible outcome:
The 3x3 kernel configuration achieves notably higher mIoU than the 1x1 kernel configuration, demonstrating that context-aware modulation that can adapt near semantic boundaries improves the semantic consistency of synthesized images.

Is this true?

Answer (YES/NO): YES